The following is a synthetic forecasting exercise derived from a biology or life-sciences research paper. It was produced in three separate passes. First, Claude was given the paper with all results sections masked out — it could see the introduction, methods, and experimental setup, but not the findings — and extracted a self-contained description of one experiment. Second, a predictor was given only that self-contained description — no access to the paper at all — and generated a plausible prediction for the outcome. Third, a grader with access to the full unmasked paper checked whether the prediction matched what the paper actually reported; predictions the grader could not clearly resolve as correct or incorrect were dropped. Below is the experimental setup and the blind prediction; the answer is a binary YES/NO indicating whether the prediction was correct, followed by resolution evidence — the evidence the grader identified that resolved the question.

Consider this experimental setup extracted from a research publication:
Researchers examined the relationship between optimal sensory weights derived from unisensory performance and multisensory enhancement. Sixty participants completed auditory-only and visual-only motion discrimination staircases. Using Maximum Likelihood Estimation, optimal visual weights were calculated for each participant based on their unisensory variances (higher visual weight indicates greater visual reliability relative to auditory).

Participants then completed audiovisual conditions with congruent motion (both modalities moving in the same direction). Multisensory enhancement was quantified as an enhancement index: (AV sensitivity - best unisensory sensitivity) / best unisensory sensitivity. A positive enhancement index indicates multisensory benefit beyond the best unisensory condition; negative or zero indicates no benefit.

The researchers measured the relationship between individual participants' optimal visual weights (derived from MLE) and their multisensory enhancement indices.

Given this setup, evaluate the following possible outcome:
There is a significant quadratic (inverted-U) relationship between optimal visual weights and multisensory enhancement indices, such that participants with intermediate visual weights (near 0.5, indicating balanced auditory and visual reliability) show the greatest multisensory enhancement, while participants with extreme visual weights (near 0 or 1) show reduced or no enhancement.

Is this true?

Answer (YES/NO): NO